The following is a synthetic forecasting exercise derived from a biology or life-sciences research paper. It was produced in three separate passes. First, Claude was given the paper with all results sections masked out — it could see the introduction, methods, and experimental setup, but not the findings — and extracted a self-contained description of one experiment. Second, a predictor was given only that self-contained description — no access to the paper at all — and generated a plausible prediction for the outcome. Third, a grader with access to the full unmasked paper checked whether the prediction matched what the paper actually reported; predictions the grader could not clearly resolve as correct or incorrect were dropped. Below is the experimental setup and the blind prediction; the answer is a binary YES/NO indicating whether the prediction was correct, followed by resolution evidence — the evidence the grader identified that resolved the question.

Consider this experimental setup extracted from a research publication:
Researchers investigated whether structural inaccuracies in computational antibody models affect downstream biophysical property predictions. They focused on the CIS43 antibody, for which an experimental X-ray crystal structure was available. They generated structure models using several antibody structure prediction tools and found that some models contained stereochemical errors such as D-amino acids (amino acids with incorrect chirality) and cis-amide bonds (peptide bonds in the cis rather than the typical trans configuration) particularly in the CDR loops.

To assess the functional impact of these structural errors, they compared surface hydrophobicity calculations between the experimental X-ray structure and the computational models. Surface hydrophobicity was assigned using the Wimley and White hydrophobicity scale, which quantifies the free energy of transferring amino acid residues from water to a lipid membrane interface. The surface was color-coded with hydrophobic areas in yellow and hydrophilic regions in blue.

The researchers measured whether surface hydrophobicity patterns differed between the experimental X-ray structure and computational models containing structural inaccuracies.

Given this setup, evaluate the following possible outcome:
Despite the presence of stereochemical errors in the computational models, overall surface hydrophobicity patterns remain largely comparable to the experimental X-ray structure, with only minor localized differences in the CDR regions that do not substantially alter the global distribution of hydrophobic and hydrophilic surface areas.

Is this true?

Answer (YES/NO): NO